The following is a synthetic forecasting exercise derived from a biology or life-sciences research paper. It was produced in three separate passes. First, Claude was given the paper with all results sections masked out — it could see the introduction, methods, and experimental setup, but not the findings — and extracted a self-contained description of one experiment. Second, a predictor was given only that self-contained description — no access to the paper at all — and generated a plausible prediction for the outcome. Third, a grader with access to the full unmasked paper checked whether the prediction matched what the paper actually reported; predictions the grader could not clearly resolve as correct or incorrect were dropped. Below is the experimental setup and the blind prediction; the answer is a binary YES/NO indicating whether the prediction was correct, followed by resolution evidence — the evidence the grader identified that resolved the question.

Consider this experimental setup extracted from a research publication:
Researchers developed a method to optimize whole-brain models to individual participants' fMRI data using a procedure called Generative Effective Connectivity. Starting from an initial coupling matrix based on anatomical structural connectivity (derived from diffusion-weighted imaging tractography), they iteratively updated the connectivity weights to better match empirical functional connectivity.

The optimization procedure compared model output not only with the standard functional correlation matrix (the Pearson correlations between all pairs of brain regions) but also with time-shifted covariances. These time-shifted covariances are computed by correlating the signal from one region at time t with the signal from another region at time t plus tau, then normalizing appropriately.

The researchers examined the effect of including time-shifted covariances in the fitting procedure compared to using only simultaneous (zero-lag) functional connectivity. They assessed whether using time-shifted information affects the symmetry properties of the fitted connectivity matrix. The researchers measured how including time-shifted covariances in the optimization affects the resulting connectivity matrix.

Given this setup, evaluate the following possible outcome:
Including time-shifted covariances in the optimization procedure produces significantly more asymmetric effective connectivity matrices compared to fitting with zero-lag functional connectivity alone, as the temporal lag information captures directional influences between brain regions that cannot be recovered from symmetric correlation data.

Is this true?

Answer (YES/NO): YES